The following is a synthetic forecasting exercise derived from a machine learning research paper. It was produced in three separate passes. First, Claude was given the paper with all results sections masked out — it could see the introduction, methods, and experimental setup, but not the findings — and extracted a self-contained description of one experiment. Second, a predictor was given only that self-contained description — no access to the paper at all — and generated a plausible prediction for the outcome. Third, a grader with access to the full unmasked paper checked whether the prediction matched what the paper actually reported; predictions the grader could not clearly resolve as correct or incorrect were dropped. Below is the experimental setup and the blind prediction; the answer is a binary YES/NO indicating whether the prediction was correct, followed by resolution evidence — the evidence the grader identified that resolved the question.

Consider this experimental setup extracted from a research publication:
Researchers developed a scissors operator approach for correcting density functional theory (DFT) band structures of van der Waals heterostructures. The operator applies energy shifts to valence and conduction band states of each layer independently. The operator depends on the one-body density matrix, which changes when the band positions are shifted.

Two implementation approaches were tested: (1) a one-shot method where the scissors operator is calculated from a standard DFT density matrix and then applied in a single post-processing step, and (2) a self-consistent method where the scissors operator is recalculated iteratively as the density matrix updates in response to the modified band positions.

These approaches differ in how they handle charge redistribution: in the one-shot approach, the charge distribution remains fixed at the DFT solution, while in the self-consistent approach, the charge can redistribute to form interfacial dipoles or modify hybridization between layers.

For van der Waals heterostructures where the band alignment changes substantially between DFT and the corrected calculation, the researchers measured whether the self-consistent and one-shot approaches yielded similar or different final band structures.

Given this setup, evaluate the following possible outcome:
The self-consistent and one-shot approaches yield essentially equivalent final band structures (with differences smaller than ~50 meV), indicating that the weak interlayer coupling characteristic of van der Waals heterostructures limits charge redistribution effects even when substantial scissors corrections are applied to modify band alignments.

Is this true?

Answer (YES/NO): NO